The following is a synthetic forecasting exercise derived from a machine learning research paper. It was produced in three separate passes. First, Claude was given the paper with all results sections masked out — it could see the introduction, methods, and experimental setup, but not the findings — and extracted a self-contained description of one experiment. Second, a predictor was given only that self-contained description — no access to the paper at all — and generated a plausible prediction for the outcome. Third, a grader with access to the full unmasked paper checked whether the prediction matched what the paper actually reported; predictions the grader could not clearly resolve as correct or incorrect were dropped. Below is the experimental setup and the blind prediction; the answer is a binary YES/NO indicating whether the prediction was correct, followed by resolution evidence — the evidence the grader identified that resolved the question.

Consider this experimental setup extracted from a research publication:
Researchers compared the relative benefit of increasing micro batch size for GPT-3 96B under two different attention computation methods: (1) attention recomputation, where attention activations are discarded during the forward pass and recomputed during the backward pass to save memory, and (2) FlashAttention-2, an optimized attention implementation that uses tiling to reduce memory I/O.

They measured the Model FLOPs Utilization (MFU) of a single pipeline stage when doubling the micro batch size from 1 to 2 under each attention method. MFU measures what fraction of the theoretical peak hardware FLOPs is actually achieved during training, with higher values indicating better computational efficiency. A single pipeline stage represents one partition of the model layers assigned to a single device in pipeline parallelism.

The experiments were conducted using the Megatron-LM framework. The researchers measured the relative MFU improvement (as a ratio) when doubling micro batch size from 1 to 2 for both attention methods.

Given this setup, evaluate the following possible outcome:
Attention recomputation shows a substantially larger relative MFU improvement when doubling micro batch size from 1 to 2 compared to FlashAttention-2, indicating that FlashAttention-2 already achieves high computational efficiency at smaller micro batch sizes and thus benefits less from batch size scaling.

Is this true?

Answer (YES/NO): YES